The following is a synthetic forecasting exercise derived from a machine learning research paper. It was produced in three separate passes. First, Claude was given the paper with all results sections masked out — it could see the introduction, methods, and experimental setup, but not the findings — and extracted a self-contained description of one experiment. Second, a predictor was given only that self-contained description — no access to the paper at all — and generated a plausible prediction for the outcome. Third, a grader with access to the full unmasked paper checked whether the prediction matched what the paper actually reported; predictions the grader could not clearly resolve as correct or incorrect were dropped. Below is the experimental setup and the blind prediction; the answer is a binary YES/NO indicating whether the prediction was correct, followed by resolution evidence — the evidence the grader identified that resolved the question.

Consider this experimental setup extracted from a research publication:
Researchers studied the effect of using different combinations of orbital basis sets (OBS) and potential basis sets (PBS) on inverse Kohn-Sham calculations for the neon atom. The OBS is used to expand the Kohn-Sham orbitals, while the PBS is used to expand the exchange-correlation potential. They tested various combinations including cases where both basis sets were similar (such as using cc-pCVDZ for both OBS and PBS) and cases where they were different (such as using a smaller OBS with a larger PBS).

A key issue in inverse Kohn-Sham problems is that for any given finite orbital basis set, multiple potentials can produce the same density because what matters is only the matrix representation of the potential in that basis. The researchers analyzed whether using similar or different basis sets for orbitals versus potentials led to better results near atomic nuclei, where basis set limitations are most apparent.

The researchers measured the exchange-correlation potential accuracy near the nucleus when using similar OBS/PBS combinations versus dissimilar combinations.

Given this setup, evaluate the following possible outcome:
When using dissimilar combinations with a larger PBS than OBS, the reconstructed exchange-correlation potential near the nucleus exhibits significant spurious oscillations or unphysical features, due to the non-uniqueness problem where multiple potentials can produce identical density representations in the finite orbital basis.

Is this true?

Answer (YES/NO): YES